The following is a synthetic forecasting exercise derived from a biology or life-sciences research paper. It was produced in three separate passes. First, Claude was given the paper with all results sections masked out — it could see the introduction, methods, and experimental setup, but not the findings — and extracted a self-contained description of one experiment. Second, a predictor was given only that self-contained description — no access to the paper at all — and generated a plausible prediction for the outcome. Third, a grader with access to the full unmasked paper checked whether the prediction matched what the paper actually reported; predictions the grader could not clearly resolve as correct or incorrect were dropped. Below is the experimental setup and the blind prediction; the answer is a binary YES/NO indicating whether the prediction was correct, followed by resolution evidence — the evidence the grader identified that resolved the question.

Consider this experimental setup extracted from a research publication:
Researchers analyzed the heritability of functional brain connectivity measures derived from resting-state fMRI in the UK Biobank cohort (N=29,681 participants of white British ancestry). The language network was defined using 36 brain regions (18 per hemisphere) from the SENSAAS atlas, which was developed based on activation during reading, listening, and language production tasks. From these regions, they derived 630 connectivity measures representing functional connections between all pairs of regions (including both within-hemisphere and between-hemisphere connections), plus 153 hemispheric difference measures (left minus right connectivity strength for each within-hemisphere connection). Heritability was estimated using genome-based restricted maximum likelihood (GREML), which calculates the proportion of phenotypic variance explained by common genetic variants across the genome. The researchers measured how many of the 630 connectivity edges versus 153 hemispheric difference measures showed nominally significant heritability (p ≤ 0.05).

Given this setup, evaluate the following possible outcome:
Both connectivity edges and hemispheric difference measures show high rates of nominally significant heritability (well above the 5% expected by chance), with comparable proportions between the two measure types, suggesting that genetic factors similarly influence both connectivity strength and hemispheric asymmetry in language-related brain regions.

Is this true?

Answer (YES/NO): NO